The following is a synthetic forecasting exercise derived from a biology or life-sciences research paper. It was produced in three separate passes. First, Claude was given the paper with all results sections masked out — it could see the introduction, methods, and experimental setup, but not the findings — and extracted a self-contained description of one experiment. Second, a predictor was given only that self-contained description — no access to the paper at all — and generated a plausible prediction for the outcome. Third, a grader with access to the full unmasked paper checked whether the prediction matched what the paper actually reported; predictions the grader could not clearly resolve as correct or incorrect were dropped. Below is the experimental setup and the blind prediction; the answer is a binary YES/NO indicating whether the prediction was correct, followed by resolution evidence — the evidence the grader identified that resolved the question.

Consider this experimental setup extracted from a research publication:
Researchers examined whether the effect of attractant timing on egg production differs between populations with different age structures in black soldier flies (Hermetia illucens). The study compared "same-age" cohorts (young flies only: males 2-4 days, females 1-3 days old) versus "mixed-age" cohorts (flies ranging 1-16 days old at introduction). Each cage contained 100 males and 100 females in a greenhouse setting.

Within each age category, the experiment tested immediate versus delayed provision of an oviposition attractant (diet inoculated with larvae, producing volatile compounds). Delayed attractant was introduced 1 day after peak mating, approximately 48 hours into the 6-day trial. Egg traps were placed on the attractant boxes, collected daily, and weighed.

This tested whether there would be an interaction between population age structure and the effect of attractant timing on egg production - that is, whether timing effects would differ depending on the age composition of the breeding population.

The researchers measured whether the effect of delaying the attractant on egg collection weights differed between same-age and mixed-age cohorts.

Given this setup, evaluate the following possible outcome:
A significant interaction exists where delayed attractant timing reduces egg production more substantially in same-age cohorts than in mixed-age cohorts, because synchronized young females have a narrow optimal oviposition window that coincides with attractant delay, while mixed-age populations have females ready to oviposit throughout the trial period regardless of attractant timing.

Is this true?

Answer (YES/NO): NO